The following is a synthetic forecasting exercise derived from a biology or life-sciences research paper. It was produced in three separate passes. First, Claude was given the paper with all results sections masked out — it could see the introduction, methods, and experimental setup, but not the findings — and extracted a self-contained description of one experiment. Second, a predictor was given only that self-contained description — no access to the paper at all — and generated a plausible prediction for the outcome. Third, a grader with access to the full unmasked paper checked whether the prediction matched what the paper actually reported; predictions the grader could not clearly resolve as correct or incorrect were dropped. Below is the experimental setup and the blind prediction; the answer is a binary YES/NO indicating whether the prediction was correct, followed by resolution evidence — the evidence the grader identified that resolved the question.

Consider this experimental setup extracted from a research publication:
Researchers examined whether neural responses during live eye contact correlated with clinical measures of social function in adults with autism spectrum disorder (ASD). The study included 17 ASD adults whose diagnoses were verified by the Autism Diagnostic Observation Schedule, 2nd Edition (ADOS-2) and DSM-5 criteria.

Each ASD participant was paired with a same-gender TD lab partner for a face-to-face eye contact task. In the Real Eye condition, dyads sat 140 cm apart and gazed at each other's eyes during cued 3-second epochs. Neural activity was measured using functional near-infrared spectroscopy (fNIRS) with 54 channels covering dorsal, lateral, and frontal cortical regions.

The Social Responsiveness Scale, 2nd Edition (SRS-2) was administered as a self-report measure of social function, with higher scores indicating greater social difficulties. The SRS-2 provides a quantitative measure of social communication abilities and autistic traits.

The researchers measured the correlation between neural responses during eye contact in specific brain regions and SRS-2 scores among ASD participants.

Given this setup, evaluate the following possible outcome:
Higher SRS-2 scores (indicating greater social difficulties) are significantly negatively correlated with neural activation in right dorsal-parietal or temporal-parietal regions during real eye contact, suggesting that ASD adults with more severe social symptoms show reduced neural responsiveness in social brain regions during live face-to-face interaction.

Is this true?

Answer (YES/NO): NO